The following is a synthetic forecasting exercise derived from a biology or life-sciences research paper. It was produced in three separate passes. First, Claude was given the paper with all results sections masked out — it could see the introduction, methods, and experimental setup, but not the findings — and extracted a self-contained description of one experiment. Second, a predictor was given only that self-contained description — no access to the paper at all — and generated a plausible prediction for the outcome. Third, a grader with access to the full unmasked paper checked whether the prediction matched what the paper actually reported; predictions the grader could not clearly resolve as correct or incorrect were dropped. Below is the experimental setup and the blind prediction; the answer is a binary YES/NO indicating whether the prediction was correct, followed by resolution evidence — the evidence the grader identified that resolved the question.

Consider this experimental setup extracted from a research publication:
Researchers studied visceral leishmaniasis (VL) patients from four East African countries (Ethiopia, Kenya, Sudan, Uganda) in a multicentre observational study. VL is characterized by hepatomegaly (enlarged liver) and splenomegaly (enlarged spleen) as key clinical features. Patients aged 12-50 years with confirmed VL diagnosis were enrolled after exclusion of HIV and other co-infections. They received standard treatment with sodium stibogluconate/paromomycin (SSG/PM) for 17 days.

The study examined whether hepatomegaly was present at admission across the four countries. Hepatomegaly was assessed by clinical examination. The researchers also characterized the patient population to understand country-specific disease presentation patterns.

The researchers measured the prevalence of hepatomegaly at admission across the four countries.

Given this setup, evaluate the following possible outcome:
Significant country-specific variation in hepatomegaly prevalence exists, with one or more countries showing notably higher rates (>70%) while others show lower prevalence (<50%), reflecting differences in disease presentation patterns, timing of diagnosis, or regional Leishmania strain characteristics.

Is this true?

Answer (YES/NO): NO